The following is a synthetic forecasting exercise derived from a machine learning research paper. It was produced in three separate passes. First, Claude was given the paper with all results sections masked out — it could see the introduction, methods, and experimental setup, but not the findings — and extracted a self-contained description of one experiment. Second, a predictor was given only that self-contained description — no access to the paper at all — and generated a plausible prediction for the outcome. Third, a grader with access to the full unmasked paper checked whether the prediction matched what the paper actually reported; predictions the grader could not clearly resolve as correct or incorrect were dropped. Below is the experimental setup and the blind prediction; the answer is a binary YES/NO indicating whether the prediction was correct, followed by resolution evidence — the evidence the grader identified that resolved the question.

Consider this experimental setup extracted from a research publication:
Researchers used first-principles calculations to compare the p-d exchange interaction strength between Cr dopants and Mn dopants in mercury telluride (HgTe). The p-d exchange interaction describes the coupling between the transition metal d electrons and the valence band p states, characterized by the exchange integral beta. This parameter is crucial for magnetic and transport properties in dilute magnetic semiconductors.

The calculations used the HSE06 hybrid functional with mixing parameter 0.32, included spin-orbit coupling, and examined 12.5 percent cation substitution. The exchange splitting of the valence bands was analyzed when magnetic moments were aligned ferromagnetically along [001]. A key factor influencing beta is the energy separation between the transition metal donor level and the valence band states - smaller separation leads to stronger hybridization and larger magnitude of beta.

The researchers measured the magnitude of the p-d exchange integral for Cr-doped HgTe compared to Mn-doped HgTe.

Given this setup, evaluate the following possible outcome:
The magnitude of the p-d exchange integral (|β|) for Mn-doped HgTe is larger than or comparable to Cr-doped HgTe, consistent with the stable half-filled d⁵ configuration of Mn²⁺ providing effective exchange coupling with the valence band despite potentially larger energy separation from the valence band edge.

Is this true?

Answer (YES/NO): NO